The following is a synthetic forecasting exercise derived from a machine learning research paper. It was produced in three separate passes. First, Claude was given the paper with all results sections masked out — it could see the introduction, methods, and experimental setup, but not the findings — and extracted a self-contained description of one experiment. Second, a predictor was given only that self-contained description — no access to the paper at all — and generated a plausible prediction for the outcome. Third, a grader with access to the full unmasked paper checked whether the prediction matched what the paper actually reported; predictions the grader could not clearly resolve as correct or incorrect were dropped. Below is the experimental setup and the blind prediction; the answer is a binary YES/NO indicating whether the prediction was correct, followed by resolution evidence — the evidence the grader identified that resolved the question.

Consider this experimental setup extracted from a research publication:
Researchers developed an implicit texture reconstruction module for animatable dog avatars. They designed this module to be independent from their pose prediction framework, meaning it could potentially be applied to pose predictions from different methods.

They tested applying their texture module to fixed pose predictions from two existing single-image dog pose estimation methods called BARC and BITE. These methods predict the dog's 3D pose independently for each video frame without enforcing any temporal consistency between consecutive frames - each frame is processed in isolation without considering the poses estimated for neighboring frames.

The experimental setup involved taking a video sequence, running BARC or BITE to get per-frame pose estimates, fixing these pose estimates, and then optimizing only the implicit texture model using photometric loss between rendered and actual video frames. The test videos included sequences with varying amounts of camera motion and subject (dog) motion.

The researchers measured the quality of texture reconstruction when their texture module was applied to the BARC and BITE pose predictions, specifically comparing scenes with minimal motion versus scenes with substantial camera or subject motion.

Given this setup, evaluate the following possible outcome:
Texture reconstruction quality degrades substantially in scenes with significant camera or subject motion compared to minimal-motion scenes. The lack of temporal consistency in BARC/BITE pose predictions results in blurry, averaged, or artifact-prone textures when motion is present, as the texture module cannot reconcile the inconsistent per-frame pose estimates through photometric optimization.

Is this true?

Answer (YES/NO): NO